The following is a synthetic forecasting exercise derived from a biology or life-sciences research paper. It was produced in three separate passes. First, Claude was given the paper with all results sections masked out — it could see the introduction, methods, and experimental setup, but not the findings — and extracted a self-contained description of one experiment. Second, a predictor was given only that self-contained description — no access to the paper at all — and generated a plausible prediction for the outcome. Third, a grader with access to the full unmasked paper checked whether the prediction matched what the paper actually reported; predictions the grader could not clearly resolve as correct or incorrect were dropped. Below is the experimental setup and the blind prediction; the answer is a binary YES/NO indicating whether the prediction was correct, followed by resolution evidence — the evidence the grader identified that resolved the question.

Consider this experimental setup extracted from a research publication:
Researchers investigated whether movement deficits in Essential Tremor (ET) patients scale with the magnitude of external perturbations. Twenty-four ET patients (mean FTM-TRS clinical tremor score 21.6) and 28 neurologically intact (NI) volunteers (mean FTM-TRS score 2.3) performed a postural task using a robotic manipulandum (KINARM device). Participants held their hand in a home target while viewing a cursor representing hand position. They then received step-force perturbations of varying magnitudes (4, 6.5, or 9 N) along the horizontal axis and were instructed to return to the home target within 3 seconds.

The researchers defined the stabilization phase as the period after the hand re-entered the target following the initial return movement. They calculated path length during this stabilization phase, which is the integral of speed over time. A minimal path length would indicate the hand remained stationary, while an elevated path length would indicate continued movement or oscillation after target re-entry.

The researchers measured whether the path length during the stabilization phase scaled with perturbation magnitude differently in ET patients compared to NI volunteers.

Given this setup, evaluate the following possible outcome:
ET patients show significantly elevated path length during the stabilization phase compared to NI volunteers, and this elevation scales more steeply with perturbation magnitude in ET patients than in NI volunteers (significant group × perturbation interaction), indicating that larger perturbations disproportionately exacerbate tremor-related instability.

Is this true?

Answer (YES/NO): YES